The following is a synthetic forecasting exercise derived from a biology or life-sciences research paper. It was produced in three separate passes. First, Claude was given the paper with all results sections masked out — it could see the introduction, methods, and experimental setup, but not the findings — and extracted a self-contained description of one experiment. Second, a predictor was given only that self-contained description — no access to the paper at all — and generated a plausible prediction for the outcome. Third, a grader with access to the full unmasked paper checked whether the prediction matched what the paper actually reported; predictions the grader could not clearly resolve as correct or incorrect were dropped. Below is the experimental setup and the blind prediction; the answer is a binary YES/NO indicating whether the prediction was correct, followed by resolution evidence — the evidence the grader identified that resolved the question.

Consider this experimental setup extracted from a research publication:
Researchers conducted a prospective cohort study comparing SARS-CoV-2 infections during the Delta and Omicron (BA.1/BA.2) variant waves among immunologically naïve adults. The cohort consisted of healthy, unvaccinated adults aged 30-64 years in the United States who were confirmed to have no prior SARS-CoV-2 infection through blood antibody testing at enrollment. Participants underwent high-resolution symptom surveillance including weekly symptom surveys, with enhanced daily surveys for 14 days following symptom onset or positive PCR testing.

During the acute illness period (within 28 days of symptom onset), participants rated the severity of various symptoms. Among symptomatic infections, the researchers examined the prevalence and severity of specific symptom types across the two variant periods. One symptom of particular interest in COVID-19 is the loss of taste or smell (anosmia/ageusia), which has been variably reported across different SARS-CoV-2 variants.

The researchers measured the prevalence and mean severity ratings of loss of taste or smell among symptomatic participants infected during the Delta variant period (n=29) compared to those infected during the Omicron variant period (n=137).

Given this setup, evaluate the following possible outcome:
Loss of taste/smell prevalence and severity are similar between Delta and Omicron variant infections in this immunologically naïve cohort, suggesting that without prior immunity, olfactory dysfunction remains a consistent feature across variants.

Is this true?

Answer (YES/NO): NO